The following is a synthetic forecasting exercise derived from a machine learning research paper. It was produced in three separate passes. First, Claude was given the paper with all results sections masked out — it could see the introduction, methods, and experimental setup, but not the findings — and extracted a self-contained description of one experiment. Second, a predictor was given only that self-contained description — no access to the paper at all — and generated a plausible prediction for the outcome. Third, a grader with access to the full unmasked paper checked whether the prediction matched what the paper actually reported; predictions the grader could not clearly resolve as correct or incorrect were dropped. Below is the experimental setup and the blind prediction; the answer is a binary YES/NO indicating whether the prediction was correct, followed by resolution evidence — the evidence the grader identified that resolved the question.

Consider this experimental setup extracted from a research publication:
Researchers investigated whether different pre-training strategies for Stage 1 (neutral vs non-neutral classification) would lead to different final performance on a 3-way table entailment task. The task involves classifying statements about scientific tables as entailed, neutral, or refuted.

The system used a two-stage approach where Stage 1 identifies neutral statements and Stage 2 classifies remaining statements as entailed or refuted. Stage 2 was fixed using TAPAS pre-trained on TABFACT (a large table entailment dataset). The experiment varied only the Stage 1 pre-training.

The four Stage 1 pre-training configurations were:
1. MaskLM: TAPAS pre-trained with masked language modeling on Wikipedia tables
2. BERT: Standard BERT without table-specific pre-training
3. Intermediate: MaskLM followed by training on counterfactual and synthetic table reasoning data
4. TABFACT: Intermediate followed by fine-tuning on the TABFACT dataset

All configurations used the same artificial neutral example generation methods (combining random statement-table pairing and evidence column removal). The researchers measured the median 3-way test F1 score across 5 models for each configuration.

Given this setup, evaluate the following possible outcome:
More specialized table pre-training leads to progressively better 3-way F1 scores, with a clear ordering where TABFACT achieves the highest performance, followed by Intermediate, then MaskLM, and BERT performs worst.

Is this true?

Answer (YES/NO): NO